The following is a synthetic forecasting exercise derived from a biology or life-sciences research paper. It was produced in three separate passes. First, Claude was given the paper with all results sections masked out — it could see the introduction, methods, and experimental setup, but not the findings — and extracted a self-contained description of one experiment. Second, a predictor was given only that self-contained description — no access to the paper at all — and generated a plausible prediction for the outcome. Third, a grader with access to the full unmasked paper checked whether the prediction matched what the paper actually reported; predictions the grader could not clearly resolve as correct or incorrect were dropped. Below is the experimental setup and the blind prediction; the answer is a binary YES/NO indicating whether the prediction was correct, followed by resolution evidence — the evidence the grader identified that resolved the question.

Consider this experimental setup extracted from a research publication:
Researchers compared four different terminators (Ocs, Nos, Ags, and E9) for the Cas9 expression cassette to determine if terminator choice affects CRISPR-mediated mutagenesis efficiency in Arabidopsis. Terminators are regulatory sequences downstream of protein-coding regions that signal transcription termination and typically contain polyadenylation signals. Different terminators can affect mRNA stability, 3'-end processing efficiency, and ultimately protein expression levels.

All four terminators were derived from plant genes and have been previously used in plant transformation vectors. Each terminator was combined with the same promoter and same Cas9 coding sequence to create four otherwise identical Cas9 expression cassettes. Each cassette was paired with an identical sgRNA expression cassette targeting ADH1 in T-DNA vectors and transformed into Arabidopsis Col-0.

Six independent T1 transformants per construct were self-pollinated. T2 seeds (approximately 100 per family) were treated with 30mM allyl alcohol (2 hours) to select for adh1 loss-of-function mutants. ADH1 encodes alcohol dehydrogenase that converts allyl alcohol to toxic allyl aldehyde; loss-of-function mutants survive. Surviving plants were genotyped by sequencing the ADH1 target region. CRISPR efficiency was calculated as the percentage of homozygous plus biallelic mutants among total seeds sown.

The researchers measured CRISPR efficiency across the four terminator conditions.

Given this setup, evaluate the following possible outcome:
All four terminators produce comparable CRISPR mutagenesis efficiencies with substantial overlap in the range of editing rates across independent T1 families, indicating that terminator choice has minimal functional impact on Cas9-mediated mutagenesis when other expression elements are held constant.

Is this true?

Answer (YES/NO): NO